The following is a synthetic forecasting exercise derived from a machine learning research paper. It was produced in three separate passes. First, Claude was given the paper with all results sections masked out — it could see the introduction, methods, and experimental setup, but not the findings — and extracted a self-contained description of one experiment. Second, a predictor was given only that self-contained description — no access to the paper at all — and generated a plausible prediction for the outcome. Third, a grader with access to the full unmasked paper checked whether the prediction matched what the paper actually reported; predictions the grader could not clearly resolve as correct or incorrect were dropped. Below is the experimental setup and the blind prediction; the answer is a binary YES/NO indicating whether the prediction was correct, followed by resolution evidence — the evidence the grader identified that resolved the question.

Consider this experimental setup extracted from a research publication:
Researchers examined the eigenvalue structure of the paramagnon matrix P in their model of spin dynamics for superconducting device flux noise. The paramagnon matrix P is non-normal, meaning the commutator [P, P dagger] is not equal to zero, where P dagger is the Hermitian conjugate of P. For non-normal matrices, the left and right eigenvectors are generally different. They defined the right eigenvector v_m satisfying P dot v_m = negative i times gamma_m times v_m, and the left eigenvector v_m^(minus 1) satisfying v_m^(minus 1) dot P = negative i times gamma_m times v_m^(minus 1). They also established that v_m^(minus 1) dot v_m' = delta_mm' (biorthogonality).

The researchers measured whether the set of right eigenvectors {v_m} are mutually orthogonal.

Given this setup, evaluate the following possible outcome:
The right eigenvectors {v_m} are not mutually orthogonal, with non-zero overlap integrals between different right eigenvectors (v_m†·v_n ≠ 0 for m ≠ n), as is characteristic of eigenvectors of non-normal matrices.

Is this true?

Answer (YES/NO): YES